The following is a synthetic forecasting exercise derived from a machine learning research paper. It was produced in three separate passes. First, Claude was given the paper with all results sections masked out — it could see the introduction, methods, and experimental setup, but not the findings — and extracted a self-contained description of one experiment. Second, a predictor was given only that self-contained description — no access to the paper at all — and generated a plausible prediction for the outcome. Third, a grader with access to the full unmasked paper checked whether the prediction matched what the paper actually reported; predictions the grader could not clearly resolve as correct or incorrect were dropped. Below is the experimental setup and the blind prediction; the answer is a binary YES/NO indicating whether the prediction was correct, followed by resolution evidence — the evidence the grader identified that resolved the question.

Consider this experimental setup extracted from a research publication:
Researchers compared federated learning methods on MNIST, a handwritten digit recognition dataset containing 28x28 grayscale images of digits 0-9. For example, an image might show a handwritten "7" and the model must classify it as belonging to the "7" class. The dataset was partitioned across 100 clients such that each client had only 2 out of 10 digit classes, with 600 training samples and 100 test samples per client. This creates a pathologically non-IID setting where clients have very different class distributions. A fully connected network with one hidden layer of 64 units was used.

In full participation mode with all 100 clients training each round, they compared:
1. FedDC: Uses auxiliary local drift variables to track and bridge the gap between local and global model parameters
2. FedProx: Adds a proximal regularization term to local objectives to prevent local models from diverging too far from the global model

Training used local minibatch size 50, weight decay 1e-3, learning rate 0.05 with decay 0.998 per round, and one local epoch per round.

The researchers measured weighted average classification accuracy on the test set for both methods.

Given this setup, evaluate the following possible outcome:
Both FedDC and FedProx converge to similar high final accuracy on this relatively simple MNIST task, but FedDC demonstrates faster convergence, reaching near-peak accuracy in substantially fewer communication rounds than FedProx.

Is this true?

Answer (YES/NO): NO